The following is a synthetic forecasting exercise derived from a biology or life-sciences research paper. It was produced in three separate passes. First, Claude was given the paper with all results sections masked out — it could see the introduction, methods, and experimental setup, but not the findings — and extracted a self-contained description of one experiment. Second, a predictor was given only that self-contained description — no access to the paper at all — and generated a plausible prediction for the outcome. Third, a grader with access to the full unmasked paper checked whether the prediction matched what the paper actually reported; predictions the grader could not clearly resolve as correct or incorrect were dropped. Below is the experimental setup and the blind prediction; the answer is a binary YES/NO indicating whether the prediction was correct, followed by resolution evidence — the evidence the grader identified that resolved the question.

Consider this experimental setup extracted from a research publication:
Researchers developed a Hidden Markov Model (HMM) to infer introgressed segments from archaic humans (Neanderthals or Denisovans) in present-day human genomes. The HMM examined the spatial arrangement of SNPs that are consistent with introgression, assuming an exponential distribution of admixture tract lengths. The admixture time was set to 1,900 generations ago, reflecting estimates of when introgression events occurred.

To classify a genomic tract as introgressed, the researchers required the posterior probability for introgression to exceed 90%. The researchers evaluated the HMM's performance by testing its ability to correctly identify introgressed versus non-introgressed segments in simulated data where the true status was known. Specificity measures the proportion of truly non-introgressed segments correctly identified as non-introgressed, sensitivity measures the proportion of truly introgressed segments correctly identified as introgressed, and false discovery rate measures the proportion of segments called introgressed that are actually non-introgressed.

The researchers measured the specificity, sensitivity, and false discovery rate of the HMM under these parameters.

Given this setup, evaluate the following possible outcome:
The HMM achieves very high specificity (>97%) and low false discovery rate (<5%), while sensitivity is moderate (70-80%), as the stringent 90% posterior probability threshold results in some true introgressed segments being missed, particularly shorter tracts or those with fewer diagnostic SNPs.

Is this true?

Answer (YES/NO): NO